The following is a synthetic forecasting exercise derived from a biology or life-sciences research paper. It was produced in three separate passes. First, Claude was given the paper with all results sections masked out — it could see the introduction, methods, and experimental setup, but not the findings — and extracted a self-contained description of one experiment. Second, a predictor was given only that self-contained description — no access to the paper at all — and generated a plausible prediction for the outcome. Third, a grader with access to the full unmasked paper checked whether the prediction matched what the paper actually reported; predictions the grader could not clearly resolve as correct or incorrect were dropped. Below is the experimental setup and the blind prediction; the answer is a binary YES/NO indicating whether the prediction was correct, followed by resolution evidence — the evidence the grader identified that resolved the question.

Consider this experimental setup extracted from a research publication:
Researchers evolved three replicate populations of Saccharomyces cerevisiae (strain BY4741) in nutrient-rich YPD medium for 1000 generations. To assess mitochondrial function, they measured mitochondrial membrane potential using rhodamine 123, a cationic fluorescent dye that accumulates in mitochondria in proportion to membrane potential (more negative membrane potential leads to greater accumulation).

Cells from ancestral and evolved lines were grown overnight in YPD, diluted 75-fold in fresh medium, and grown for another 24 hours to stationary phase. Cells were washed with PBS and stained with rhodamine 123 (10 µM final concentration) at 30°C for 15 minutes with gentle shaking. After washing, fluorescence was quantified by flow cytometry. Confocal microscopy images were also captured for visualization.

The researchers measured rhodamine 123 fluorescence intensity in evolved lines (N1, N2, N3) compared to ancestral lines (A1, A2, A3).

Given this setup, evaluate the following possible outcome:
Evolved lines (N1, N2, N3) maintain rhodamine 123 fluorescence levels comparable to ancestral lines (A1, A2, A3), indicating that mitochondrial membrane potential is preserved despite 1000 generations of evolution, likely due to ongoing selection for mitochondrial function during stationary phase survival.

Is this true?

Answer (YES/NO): NO